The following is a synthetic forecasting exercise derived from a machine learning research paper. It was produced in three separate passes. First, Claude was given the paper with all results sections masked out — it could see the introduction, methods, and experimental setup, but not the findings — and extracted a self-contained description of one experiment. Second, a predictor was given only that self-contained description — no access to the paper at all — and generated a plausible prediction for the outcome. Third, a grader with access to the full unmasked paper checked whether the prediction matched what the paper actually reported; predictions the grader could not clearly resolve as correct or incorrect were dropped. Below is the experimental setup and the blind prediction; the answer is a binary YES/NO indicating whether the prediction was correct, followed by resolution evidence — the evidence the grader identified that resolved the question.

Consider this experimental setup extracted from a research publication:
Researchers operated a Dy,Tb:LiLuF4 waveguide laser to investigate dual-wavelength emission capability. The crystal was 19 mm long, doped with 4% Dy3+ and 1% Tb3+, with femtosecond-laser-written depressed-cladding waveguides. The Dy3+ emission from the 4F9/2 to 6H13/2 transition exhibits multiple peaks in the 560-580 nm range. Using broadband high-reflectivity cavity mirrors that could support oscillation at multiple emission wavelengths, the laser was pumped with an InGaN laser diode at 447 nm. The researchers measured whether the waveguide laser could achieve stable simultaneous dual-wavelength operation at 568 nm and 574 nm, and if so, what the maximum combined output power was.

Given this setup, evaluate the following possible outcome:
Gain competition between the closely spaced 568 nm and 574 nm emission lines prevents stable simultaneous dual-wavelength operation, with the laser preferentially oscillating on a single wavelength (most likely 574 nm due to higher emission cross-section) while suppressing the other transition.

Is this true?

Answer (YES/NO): NO